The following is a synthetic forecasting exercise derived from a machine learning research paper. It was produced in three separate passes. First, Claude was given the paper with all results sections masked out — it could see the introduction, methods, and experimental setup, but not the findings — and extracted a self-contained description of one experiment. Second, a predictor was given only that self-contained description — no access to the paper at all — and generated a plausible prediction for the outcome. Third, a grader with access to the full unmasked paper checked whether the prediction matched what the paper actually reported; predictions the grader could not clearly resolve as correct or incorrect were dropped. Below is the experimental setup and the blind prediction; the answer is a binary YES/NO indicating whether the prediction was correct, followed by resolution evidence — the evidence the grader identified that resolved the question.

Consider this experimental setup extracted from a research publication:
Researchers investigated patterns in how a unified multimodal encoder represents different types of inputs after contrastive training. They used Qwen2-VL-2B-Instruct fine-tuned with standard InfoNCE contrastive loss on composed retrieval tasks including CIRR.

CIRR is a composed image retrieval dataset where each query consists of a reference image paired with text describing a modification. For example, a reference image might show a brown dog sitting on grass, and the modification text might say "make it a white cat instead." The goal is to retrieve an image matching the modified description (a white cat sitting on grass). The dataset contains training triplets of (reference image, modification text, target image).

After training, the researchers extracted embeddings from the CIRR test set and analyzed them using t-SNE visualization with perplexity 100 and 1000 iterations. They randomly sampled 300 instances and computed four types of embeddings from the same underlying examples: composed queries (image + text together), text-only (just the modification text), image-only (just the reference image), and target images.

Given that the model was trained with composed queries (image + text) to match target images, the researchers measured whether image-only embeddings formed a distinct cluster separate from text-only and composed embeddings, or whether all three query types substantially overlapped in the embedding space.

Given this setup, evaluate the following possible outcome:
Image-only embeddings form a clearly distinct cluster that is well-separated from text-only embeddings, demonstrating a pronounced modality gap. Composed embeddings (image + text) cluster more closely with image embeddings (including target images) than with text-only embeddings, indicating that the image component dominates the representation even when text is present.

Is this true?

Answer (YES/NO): NO